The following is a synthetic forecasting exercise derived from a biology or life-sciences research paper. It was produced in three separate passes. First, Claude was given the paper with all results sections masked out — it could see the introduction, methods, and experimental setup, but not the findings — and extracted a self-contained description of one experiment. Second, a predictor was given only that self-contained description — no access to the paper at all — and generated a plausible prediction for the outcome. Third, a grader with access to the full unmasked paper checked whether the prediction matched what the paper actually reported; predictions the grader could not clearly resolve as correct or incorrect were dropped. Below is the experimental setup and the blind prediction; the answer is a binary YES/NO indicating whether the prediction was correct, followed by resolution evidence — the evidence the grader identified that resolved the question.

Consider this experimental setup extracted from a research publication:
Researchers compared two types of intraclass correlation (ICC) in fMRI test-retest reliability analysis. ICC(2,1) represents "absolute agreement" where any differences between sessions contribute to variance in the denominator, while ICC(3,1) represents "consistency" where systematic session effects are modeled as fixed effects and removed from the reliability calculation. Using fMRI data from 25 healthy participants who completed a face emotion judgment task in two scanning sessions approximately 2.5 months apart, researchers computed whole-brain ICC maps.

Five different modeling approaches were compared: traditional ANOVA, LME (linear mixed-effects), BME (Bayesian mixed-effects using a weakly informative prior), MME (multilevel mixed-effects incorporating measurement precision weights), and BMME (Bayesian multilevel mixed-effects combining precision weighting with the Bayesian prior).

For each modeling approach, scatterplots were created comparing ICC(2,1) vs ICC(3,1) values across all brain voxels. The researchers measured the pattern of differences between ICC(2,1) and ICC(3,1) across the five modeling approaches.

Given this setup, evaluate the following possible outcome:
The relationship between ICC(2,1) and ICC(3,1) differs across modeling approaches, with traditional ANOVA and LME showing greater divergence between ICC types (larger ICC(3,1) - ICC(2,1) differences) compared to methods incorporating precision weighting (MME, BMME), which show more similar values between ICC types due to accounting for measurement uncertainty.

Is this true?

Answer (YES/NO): NO